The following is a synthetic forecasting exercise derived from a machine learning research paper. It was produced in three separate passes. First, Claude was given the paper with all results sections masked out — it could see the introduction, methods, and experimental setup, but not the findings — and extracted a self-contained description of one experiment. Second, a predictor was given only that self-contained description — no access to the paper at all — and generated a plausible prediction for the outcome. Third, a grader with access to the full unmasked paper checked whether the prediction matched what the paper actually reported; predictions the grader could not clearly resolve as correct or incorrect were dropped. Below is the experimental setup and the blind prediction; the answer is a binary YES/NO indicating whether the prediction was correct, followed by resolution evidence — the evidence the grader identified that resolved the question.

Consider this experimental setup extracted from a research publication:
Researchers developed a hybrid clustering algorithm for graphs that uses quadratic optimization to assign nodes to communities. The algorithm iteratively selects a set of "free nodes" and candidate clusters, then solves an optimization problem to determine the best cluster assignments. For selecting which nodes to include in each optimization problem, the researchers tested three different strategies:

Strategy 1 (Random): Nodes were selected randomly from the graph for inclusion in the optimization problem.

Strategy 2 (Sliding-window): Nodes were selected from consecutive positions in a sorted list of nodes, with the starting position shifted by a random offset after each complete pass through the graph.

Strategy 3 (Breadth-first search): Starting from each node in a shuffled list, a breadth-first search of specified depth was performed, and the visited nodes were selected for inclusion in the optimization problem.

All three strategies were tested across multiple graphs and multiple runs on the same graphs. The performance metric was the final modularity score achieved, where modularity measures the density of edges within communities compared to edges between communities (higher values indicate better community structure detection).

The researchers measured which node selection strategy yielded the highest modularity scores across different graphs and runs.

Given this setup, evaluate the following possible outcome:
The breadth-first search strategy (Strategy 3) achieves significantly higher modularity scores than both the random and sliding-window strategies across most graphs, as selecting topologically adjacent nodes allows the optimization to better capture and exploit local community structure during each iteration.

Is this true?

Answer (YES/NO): YES